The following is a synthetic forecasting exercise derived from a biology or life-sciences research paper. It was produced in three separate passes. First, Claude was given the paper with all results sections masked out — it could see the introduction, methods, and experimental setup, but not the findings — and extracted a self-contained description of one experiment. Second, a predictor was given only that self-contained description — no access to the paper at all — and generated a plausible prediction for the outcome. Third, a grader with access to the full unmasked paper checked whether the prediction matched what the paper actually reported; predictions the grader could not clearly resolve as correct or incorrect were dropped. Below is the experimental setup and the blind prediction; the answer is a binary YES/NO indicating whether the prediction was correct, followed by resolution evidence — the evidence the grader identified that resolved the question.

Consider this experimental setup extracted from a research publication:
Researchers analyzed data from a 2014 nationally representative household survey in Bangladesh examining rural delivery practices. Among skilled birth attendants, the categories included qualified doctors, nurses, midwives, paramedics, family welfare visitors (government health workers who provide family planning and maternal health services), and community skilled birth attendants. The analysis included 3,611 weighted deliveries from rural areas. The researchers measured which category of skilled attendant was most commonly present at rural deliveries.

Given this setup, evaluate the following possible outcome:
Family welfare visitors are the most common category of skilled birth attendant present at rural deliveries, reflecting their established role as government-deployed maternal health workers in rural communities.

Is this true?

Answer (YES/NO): NO